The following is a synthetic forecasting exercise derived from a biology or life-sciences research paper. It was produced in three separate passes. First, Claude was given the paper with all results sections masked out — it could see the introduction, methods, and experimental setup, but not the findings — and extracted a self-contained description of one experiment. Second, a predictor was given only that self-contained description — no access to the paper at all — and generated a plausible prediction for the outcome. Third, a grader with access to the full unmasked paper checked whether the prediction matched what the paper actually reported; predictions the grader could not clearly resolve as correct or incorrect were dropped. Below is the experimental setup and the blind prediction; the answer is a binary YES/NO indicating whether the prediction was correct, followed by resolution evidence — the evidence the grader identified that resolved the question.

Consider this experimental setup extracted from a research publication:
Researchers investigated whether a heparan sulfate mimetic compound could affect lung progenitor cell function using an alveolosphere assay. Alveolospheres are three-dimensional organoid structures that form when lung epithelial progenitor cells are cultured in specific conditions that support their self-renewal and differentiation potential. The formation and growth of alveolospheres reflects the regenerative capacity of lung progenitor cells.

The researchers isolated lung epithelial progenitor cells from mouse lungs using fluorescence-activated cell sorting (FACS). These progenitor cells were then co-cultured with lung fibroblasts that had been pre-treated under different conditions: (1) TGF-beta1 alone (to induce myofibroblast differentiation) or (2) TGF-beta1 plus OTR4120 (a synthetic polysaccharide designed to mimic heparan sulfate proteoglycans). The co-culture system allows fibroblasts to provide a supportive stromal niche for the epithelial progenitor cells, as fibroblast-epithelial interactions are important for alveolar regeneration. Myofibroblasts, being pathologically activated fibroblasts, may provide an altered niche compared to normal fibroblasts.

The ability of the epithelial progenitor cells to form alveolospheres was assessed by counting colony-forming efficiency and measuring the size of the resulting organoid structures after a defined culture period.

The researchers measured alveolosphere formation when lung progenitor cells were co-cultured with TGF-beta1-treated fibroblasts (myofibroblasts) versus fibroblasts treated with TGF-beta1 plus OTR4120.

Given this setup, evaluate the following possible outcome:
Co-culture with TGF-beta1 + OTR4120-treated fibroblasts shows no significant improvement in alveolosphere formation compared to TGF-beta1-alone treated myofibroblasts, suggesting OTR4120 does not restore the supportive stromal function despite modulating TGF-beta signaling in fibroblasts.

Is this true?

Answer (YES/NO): NO